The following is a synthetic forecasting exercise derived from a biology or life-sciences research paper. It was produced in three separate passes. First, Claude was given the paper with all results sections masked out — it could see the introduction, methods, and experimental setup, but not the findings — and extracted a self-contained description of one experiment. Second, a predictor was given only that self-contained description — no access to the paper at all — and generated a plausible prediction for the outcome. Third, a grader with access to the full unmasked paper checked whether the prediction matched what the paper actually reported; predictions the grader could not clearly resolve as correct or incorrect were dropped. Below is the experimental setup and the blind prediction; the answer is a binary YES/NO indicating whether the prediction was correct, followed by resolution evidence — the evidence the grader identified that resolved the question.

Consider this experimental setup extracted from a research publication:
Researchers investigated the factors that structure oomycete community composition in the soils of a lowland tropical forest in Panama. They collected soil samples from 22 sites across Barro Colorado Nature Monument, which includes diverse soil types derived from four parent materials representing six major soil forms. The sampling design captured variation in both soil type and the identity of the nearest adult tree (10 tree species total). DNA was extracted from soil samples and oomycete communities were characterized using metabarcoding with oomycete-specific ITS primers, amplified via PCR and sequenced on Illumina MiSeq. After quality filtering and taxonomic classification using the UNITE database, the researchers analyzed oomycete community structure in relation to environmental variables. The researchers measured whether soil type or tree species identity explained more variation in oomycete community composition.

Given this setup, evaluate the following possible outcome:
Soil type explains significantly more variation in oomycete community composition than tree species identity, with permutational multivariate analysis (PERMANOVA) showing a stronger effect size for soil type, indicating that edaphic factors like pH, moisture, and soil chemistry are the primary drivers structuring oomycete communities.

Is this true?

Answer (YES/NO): NO